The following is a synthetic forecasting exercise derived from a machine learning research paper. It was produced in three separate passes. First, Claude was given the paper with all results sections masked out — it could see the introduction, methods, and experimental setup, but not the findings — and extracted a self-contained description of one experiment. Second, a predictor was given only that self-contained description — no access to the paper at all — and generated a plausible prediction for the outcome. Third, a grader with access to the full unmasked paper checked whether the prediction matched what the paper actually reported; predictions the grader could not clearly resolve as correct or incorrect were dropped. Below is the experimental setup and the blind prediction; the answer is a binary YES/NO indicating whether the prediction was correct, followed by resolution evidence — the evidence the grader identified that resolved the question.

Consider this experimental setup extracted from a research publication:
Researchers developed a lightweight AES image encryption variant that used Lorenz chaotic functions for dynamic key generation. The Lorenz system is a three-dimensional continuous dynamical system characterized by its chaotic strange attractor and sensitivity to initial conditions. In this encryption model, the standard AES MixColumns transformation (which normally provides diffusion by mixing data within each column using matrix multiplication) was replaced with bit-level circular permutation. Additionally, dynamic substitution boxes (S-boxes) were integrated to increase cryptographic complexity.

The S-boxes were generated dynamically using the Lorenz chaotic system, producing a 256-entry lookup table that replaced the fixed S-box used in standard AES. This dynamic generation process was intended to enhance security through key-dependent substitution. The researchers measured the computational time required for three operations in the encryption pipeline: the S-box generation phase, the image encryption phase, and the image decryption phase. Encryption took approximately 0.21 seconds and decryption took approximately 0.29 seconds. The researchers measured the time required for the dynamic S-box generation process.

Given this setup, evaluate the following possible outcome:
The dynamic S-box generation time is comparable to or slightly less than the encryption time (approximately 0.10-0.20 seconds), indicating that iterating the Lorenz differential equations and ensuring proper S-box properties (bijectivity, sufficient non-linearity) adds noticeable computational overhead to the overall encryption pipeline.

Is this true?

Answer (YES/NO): NO